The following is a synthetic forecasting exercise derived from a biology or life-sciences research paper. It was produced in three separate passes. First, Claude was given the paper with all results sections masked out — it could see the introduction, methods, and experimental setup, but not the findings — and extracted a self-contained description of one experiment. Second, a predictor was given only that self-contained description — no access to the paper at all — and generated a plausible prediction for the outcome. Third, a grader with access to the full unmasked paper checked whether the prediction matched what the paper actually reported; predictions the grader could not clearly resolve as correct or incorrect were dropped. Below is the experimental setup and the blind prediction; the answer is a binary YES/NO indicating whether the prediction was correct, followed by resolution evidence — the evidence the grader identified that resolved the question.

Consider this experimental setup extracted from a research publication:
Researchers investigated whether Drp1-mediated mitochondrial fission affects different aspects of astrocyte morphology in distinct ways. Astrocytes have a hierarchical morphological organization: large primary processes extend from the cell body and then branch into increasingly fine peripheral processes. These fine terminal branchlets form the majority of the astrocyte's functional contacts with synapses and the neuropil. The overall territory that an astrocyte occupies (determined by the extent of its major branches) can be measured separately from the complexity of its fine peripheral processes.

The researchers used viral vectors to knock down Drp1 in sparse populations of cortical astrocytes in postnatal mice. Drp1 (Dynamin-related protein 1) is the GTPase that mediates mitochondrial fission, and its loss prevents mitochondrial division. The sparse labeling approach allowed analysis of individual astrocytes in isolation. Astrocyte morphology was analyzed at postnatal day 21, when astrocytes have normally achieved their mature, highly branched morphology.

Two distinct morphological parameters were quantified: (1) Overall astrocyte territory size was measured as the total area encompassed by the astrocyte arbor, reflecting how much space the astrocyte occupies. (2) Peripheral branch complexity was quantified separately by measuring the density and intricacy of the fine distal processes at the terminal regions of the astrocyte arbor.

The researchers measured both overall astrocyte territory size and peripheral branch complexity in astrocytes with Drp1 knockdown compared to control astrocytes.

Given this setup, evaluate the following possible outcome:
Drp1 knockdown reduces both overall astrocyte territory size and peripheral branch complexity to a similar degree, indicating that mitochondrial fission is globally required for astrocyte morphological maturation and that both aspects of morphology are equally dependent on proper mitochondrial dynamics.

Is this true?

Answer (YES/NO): NO